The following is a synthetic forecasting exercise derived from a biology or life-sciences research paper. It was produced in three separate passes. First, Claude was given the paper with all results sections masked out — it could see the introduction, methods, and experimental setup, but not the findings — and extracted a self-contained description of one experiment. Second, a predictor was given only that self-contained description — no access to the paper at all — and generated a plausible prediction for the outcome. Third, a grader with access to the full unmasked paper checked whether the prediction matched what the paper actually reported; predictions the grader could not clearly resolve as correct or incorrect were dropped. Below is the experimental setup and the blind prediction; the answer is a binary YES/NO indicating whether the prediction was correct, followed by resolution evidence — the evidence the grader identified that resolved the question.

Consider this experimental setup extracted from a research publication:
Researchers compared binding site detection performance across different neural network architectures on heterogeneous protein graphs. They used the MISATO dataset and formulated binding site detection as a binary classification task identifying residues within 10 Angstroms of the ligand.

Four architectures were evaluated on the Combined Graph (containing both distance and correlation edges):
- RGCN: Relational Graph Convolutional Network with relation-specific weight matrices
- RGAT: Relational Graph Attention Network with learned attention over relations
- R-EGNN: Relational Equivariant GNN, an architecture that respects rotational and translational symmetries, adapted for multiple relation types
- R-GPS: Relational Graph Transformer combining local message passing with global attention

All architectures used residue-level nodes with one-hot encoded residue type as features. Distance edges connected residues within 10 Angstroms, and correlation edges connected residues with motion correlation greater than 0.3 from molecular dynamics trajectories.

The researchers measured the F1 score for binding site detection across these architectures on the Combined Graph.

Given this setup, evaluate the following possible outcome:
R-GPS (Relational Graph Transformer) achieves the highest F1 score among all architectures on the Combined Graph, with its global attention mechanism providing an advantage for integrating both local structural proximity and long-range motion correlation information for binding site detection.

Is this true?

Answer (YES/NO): NO